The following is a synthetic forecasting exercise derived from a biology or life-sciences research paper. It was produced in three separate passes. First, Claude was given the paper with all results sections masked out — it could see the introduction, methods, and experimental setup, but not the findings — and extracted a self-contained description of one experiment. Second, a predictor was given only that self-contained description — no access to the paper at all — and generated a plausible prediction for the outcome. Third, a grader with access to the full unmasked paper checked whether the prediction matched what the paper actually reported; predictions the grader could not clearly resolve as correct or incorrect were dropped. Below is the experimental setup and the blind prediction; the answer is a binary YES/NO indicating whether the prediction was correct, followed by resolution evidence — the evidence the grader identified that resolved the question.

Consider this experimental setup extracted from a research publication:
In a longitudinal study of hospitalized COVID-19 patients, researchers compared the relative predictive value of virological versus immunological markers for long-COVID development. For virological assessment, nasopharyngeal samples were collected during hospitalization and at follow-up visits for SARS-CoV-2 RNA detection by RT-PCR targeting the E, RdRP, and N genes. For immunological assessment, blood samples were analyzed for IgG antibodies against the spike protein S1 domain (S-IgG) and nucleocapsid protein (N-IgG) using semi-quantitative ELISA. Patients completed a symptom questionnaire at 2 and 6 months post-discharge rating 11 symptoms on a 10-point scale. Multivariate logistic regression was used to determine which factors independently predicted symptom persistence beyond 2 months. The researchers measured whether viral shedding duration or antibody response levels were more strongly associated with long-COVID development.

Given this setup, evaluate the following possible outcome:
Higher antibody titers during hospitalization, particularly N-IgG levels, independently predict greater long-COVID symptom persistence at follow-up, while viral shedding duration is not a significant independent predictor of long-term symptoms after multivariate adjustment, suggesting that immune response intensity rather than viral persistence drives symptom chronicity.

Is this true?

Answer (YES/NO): NO